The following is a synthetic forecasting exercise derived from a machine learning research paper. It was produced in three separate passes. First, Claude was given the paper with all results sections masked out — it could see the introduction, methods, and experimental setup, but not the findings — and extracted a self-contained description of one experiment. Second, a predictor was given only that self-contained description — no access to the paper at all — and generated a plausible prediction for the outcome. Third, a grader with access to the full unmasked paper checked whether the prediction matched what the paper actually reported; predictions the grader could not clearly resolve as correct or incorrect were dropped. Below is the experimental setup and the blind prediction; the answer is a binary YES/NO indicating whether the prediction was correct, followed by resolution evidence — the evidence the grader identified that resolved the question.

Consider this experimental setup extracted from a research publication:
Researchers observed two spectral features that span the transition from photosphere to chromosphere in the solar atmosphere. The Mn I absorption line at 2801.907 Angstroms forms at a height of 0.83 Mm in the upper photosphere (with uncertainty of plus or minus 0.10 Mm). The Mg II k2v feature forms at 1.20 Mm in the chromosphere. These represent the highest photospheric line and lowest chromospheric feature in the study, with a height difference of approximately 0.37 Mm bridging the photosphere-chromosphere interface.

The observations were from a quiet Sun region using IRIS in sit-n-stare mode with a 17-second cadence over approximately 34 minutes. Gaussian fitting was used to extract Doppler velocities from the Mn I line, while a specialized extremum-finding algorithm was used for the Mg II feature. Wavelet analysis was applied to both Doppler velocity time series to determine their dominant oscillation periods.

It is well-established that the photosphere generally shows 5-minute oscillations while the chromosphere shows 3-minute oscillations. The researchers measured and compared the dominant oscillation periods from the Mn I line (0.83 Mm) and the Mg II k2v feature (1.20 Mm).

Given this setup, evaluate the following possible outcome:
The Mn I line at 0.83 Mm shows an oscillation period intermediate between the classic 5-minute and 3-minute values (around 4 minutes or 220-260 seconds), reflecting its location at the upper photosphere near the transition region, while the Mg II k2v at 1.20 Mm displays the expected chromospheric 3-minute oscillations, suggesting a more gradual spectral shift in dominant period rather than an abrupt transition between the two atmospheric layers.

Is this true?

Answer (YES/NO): NO